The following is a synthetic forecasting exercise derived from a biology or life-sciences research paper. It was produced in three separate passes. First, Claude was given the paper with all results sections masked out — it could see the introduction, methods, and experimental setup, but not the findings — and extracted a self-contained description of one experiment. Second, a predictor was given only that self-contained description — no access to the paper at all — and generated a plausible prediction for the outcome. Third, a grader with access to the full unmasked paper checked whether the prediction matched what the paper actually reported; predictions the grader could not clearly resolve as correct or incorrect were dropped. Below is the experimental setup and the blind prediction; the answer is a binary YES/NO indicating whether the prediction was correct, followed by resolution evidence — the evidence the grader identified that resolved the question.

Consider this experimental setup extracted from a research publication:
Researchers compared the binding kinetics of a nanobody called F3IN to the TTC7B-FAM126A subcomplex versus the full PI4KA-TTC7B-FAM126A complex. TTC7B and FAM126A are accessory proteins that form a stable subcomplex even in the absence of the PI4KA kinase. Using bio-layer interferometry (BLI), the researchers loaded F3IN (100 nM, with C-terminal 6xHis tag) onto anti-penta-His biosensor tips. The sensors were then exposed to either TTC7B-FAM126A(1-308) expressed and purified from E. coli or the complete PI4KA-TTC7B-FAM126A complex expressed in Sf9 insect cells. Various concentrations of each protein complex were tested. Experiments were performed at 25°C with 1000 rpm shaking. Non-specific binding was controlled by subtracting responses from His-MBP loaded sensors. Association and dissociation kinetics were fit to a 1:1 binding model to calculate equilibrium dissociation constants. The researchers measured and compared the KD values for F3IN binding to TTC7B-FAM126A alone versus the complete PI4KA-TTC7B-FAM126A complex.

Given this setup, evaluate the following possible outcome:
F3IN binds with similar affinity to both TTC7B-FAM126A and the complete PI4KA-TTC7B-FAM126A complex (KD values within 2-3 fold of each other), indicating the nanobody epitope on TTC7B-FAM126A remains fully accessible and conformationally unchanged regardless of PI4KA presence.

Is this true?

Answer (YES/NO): NO